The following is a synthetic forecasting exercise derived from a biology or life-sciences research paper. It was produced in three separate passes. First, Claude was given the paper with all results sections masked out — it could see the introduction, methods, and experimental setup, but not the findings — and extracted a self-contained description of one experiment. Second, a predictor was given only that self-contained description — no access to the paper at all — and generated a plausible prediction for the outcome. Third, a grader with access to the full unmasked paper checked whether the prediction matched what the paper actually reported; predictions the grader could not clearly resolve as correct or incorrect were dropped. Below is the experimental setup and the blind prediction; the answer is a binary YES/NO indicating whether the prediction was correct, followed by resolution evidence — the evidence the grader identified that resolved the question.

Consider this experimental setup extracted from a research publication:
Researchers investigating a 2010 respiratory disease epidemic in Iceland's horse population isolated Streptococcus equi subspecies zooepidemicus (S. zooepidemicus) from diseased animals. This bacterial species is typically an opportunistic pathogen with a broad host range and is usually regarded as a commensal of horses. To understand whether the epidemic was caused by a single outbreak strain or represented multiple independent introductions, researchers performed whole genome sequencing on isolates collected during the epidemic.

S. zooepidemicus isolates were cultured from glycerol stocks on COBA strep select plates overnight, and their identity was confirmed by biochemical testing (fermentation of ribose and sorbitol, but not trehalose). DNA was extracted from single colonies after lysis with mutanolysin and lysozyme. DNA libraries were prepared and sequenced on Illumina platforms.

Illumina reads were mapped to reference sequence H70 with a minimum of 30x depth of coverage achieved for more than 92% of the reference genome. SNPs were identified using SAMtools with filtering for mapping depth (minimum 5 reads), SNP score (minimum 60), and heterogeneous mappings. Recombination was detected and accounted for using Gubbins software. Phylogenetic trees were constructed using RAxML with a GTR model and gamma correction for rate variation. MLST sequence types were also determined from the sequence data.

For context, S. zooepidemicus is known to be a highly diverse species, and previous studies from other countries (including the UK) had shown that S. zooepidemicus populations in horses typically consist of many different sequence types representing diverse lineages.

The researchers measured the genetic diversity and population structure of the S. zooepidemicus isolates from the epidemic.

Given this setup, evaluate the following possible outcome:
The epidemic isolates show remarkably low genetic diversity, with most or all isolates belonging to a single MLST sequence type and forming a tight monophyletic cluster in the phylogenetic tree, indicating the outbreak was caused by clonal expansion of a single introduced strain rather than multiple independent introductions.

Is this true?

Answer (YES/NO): NO